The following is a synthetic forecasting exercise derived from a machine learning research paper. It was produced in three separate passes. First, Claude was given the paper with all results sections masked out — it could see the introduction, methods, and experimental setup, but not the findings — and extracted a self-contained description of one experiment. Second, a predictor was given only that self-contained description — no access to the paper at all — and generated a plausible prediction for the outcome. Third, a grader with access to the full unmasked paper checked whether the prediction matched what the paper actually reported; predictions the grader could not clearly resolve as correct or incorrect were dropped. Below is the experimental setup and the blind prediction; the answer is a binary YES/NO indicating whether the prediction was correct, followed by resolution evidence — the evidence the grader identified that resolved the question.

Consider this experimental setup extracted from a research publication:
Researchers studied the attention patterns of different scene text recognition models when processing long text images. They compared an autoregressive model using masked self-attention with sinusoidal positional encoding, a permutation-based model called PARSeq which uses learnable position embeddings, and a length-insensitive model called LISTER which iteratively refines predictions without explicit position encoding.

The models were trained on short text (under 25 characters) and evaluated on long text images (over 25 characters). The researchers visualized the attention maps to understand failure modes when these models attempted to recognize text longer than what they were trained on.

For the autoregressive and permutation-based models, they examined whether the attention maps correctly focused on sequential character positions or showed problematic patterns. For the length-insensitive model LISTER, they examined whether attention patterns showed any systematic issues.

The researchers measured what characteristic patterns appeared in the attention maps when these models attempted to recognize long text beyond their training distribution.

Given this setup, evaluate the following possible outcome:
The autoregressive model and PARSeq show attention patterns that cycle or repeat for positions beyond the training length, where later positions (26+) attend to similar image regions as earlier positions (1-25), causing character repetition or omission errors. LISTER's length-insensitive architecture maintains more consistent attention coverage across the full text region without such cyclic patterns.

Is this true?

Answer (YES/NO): NO